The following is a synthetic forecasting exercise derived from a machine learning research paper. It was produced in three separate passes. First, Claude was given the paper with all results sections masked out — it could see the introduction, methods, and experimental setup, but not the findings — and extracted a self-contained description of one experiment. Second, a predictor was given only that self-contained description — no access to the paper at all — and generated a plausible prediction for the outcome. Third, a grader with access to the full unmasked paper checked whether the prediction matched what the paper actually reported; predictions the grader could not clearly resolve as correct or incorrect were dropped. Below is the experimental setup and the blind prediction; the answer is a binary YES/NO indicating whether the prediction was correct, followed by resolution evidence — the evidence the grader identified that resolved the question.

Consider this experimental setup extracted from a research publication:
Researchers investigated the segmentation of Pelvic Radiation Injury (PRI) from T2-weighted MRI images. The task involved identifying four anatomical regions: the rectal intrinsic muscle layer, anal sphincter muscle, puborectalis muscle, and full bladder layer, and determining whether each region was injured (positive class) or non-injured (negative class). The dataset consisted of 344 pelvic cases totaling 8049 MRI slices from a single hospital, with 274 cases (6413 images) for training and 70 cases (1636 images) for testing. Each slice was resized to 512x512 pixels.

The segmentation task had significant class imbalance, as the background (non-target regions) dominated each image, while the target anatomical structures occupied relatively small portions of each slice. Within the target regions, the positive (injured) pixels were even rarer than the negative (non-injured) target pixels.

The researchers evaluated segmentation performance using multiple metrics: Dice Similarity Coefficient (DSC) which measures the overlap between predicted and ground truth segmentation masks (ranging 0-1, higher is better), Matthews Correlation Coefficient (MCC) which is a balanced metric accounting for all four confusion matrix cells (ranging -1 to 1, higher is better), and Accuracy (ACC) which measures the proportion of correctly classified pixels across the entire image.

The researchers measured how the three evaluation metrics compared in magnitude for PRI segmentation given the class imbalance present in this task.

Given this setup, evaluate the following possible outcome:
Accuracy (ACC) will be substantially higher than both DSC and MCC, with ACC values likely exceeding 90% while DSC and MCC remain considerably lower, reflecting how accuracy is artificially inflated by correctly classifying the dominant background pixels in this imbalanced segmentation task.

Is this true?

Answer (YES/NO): YES